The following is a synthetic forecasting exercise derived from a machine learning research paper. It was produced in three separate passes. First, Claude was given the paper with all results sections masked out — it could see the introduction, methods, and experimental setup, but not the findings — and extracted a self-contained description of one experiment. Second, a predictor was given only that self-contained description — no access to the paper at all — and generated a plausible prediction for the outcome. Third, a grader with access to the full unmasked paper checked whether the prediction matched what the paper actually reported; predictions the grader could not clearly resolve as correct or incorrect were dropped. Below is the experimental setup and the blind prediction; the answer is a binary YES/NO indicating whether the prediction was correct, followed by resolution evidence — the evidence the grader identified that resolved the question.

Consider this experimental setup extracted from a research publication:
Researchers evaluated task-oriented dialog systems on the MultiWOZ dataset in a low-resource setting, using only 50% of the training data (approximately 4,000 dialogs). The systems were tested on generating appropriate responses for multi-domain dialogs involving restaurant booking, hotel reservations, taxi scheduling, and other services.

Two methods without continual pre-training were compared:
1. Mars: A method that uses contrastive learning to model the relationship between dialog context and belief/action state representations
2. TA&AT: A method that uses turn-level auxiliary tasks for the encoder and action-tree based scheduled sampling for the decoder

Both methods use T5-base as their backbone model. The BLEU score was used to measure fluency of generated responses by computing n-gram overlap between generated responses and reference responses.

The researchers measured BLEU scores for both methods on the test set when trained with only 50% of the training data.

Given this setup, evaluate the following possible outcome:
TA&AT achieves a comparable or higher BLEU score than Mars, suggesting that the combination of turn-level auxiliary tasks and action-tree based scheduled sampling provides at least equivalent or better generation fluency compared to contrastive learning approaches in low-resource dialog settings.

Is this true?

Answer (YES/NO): NO